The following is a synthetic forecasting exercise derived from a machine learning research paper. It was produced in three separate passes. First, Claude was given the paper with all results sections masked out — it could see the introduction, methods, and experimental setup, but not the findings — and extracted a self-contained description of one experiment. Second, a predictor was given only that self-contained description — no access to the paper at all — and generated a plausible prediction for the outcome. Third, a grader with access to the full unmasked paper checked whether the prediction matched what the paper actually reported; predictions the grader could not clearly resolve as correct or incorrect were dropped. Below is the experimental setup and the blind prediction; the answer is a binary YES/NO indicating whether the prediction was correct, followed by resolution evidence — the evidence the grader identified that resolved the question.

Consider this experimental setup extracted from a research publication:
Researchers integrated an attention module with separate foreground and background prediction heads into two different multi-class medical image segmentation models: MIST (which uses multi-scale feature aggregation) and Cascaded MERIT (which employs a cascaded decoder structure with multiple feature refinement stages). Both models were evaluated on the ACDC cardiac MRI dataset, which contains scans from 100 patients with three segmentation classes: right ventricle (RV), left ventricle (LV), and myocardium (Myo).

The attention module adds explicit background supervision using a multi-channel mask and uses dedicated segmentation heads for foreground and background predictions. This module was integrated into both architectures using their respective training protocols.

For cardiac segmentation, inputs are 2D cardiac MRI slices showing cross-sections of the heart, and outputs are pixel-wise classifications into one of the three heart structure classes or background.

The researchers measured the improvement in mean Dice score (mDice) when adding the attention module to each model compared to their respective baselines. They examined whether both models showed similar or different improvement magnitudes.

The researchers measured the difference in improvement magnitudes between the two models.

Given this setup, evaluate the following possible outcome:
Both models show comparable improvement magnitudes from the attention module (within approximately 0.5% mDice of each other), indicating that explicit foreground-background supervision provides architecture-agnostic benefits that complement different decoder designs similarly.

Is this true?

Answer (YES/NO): YES